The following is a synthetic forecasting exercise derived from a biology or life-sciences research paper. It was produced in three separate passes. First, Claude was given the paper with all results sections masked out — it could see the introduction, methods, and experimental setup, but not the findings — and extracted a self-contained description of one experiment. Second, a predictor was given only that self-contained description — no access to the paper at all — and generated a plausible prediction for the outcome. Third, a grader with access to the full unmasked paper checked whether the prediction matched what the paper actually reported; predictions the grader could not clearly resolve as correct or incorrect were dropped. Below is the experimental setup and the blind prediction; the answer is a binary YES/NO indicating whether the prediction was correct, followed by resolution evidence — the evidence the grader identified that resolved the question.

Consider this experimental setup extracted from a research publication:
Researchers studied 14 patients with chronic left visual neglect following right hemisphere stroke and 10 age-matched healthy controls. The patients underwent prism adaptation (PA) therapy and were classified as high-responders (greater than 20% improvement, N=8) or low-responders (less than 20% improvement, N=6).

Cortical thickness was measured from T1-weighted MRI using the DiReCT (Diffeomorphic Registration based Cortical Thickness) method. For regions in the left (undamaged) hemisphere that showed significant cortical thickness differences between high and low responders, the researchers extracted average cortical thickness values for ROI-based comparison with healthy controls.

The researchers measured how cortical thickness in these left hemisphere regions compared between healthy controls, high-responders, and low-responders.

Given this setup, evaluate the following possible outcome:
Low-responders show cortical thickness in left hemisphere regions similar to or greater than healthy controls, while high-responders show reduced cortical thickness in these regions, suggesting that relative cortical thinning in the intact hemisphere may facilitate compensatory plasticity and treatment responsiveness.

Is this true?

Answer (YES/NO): NO